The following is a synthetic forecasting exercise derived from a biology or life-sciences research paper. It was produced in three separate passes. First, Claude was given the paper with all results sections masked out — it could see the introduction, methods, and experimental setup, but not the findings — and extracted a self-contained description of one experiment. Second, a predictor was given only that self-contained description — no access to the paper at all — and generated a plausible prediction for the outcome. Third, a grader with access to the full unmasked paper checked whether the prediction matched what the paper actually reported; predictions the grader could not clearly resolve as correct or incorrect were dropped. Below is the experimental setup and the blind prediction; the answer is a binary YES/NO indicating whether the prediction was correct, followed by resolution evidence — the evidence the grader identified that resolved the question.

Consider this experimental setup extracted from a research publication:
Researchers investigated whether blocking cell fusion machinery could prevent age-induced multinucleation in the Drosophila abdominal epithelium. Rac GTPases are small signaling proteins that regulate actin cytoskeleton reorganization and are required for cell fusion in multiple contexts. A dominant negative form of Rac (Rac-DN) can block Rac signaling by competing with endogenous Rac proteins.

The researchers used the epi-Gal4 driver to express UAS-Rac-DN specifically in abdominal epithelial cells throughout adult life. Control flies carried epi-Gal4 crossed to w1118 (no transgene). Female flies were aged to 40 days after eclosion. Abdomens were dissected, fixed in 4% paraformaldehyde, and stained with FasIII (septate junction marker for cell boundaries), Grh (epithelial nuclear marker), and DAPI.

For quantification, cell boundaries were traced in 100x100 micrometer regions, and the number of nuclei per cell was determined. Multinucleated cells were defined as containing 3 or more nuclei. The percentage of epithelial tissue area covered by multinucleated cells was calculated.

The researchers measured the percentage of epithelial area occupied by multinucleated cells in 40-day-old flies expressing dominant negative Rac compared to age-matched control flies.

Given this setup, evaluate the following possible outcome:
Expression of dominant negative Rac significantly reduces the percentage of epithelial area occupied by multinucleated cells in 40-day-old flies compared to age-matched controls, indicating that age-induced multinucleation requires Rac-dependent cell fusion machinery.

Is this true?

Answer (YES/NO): YES